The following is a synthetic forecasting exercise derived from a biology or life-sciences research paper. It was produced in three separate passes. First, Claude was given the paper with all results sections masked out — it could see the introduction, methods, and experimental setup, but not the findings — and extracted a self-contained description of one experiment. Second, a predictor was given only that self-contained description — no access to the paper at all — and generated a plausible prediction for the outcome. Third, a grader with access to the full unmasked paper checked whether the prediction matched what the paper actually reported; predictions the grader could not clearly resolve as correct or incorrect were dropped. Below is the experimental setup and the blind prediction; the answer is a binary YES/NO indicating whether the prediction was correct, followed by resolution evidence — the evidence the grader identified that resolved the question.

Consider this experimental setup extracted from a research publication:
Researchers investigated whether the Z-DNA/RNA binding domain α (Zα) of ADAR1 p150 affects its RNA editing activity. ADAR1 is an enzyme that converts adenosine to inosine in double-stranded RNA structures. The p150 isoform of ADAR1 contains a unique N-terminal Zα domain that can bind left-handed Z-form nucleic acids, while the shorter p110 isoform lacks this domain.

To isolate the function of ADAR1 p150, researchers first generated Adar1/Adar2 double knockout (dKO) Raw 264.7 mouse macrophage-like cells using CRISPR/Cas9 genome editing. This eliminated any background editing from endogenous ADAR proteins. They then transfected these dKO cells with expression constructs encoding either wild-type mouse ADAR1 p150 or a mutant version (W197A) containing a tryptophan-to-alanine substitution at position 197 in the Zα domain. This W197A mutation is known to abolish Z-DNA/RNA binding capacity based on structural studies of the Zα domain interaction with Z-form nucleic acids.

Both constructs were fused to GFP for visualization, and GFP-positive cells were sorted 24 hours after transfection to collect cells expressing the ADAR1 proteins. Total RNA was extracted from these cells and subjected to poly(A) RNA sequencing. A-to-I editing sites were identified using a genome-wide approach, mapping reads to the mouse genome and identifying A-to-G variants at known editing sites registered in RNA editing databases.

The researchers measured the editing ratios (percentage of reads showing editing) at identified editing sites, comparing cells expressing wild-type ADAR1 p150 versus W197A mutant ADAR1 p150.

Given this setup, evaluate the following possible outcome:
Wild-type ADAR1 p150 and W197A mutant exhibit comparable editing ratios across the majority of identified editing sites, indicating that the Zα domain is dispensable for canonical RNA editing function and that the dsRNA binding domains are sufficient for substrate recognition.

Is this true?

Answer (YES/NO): NO